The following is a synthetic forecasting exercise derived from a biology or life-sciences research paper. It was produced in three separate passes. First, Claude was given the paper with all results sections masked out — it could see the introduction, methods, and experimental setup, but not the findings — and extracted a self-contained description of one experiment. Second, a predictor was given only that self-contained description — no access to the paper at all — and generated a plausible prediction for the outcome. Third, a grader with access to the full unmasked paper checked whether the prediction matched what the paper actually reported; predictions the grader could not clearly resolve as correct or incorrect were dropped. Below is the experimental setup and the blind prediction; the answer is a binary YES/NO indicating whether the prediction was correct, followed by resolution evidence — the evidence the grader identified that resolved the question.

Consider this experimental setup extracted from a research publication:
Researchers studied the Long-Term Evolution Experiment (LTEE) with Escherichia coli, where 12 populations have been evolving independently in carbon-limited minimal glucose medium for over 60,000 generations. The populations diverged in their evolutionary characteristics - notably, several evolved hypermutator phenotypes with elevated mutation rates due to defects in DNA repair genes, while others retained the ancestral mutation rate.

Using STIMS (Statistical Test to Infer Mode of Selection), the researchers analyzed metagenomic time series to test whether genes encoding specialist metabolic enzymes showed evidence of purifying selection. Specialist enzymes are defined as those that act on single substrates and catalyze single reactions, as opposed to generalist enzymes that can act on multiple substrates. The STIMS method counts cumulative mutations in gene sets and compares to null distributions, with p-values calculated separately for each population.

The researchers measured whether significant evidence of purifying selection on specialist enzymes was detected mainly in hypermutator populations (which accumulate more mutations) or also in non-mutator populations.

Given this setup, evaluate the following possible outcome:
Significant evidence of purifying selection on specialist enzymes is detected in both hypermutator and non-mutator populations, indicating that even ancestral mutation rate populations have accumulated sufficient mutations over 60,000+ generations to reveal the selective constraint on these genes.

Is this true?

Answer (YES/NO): NO